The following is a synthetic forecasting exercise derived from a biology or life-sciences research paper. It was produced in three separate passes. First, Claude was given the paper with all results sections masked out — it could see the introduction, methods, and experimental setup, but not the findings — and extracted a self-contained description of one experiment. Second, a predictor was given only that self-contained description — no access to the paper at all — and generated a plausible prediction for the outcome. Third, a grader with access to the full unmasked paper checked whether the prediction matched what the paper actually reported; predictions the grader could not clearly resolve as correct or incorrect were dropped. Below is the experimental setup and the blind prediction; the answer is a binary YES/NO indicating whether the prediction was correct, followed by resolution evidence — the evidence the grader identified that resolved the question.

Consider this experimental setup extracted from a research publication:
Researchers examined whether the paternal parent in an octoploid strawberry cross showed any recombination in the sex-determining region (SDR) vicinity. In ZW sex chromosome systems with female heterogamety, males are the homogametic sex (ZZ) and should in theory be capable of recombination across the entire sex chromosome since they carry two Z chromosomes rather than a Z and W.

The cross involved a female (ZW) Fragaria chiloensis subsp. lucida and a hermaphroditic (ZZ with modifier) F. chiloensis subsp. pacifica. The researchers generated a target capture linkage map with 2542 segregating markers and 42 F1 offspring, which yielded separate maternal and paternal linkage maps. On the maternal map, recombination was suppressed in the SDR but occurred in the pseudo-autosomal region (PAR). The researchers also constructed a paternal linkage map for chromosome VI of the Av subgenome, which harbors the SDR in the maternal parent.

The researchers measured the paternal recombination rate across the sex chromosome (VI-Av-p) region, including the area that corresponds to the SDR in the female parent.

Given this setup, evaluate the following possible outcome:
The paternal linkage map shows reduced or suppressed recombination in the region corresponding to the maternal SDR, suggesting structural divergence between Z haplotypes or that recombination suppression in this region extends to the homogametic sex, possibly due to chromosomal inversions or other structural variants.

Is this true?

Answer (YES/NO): NO